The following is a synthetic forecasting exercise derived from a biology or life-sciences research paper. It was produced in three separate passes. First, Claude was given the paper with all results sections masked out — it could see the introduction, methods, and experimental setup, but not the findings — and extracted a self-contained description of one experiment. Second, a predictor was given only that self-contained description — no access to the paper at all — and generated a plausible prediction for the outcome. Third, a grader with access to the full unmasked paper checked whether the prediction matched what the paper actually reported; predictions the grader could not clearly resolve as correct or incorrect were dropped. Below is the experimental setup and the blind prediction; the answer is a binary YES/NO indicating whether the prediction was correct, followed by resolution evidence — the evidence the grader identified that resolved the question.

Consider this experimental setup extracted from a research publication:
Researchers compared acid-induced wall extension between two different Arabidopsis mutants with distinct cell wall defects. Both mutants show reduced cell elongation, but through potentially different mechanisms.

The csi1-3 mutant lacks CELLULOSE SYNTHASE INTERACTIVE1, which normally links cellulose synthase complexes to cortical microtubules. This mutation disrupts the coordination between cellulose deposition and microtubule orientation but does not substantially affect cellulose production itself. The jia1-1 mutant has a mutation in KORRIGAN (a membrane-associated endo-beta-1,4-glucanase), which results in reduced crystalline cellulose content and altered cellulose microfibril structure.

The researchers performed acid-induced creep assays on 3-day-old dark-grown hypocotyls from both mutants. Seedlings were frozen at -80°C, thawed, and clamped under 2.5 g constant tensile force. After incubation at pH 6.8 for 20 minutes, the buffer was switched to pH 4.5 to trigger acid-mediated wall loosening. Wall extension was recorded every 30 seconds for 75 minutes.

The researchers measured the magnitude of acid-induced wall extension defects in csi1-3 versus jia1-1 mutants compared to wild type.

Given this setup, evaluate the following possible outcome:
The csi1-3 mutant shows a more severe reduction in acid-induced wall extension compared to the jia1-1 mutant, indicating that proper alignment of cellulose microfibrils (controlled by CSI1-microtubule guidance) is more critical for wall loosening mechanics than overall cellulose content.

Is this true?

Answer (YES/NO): YES